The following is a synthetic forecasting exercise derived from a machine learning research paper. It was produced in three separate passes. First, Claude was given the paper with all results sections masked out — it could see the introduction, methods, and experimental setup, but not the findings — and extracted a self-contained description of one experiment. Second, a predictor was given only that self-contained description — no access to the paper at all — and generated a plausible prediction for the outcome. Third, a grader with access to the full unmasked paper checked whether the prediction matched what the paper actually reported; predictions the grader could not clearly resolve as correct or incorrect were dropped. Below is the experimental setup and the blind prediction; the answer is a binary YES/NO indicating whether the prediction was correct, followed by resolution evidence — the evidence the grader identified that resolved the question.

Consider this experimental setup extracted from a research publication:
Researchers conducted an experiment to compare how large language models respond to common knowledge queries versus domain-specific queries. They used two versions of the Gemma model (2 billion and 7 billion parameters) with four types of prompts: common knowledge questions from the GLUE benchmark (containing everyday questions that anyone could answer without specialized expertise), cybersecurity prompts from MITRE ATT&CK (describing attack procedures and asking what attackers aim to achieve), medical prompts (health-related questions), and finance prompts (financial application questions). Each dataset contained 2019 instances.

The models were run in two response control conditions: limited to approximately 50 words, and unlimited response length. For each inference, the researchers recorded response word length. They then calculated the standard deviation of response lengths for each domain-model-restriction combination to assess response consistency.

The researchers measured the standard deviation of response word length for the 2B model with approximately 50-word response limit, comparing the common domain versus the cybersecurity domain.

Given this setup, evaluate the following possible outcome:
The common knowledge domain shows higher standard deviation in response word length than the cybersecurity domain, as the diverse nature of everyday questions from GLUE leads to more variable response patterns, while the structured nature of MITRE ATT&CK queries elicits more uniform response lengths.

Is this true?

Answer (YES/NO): YES